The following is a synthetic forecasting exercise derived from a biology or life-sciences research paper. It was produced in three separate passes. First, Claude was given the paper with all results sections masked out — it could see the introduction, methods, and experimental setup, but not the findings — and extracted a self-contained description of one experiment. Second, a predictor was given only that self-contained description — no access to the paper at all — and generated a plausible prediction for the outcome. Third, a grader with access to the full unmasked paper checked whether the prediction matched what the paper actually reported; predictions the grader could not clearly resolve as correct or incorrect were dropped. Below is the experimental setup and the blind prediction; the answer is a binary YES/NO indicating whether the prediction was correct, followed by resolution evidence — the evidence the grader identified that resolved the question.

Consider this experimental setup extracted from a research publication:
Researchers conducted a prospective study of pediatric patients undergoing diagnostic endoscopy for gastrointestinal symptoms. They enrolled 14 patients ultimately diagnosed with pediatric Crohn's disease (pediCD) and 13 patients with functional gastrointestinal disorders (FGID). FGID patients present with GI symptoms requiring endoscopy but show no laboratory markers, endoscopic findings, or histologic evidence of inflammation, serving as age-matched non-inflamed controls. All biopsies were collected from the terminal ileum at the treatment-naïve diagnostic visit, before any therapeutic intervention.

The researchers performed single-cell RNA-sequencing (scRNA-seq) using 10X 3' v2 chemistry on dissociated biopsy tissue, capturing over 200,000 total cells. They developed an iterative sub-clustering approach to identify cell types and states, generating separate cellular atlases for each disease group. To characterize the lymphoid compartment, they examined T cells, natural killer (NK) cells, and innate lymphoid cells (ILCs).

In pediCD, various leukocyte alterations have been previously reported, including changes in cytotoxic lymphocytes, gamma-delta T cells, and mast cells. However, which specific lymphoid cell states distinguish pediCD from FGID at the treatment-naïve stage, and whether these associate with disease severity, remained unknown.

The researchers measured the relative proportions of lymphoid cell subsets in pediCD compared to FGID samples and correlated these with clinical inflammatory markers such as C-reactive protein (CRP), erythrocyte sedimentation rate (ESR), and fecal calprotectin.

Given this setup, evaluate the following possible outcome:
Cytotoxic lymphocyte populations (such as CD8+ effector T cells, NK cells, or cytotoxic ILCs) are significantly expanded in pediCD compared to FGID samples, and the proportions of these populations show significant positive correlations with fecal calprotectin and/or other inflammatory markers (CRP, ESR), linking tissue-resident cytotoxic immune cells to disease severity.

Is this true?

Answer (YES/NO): NO